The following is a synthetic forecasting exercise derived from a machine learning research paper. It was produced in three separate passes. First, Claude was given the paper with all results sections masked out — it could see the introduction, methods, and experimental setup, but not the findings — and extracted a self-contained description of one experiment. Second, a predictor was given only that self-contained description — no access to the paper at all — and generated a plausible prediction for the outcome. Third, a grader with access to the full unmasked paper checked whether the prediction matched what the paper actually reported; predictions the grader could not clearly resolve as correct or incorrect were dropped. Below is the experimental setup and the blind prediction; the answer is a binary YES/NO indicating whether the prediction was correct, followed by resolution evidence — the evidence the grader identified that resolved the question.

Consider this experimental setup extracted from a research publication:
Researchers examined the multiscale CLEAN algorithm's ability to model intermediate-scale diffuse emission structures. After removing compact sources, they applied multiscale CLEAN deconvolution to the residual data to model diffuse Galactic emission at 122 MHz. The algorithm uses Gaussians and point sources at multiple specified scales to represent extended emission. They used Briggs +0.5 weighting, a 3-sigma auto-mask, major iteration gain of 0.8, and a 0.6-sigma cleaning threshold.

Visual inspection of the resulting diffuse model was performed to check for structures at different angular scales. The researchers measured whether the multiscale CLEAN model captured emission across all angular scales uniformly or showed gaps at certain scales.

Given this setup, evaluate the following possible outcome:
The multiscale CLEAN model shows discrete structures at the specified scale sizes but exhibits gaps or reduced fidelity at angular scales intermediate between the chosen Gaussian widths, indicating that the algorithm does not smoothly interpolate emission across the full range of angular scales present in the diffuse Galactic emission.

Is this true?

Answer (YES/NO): YES